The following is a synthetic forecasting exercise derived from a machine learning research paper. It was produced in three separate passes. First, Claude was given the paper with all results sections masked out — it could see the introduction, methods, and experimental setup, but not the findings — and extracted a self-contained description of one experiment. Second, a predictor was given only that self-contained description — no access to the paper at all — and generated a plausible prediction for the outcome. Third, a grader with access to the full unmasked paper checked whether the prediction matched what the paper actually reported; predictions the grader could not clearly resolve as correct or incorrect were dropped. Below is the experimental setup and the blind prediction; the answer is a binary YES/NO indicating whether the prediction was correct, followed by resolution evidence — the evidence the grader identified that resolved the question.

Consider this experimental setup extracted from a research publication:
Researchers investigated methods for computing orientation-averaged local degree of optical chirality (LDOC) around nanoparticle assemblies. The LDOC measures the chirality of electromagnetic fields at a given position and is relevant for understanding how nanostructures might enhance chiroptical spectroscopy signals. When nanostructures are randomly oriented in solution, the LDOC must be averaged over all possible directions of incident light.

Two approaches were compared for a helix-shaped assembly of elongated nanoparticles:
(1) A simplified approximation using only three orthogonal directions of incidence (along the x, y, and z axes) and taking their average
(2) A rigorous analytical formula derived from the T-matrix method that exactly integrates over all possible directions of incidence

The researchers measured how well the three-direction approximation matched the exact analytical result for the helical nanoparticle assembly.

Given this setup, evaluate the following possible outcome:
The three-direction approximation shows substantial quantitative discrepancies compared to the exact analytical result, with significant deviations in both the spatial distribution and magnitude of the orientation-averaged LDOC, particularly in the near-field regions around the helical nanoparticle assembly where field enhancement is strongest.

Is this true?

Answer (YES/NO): NO